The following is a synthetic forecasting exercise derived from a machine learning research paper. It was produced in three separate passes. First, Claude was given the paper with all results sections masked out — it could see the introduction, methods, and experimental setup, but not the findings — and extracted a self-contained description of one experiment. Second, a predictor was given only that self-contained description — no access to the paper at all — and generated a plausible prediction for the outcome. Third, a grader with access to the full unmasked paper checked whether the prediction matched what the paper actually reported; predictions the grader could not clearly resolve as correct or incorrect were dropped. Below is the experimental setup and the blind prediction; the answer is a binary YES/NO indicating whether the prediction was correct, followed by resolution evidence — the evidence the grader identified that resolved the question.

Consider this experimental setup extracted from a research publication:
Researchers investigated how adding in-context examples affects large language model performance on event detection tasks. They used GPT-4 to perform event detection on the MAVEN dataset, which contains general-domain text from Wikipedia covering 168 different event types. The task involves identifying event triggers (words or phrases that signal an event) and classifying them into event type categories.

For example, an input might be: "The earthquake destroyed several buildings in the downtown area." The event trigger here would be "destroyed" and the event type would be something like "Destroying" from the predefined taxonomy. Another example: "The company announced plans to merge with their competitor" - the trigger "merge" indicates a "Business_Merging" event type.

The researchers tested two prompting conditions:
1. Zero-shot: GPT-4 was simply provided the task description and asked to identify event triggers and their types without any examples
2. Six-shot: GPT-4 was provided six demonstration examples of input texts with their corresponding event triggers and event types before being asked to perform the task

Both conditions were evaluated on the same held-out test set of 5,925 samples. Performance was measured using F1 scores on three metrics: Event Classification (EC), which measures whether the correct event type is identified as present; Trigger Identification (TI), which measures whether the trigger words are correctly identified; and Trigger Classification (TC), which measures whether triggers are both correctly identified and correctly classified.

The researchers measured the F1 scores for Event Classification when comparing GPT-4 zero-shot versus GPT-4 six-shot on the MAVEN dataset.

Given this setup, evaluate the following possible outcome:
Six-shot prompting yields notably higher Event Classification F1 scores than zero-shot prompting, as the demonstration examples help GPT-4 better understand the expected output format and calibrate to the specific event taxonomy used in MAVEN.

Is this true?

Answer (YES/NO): YES